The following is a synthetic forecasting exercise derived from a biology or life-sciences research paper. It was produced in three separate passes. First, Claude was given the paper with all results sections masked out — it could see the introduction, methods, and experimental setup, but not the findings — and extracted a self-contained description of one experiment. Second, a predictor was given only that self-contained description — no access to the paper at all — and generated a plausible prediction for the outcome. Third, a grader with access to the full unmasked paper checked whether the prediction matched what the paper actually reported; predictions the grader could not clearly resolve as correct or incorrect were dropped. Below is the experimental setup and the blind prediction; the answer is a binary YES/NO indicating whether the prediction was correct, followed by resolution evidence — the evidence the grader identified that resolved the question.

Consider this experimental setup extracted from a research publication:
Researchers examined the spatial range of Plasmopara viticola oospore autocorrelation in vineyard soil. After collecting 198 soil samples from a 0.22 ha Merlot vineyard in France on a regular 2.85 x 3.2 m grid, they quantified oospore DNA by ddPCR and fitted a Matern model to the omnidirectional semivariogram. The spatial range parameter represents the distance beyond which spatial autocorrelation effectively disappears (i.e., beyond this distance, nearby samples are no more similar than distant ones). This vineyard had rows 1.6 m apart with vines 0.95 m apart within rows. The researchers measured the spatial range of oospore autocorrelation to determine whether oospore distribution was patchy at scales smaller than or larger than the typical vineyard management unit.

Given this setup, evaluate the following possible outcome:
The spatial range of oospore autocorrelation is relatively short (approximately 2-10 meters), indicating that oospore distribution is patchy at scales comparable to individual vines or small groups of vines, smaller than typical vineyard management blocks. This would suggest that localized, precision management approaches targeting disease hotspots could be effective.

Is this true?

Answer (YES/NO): NO